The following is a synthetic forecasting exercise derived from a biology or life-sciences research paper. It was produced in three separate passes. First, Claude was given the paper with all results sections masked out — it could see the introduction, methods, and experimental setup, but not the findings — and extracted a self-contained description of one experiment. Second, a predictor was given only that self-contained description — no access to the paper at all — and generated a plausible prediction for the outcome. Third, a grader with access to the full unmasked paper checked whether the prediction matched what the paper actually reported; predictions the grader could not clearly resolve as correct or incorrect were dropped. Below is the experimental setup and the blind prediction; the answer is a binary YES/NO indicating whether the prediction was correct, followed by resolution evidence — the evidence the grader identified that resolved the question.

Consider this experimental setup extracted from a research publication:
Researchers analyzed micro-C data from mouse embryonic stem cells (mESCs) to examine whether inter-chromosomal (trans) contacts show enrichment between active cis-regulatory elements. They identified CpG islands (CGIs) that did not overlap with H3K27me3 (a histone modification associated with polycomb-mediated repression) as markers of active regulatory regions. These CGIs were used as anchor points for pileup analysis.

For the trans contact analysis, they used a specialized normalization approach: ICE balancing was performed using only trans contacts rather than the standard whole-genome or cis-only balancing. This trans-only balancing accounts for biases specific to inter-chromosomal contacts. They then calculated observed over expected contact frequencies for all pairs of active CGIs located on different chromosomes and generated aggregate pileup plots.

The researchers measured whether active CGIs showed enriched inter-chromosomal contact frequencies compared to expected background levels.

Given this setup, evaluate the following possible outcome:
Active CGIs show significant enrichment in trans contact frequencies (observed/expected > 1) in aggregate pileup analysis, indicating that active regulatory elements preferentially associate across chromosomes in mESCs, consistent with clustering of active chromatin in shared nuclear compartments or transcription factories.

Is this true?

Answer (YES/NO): YES